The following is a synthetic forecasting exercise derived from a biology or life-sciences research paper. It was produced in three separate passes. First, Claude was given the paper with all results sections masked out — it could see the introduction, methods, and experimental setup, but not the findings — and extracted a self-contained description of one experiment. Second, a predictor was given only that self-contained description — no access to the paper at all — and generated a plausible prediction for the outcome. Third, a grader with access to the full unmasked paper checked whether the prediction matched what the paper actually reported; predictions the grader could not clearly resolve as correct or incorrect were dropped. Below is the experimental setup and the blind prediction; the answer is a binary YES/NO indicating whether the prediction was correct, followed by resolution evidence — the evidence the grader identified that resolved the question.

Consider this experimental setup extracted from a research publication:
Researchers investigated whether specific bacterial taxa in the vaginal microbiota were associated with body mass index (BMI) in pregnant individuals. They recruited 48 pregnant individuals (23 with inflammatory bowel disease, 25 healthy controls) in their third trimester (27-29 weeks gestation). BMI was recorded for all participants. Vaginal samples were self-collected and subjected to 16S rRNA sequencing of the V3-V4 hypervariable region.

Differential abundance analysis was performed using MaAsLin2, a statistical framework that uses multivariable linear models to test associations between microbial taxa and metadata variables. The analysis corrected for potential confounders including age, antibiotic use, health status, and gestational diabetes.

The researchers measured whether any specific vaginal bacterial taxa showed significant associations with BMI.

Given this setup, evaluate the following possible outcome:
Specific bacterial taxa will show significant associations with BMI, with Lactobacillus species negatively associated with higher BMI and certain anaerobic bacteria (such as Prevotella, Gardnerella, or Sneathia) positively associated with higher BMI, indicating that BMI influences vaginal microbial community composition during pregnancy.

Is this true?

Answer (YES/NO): NO